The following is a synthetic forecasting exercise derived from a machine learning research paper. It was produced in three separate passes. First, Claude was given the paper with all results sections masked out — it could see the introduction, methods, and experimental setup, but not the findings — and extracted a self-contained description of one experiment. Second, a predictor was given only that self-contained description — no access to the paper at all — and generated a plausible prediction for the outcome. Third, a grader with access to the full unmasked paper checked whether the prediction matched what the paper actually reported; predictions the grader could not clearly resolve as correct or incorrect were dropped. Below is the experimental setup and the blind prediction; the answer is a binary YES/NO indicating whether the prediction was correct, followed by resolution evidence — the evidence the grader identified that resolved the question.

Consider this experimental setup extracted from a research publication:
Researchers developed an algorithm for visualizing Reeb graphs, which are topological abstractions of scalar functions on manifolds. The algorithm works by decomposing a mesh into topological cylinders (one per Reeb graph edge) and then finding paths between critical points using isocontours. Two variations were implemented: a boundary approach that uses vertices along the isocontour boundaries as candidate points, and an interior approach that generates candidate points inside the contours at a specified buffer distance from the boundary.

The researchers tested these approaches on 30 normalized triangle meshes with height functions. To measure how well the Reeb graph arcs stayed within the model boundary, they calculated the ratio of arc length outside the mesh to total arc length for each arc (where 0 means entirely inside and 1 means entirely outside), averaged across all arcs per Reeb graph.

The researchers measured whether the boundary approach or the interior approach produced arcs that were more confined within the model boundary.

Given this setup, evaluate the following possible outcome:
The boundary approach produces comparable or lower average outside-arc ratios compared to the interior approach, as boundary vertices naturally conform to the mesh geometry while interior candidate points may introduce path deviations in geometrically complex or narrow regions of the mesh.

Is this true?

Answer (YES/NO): NO